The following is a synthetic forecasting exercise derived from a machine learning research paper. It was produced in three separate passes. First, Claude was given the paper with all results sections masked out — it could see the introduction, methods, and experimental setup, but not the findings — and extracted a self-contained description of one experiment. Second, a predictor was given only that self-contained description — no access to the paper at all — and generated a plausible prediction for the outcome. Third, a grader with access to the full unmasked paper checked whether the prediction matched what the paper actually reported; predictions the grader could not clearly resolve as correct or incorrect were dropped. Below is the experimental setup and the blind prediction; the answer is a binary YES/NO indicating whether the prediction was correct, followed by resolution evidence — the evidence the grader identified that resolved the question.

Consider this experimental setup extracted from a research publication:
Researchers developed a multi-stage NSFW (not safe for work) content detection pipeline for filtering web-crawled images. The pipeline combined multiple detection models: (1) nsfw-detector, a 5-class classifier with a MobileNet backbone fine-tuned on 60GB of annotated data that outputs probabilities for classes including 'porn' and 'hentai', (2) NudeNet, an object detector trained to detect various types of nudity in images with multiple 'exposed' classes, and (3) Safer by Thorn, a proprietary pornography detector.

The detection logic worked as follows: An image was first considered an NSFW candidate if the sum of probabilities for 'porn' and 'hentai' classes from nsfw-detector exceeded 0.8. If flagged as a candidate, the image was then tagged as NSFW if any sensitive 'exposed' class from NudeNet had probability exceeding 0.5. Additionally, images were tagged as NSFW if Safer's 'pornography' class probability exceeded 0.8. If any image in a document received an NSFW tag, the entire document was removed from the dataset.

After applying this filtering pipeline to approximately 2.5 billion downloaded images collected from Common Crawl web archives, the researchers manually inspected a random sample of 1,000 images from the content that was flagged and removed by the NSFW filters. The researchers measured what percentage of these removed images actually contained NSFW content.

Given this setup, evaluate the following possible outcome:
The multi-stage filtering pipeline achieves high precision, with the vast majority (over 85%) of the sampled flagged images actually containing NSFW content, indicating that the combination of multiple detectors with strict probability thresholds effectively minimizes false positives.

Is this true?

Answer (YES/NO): NO